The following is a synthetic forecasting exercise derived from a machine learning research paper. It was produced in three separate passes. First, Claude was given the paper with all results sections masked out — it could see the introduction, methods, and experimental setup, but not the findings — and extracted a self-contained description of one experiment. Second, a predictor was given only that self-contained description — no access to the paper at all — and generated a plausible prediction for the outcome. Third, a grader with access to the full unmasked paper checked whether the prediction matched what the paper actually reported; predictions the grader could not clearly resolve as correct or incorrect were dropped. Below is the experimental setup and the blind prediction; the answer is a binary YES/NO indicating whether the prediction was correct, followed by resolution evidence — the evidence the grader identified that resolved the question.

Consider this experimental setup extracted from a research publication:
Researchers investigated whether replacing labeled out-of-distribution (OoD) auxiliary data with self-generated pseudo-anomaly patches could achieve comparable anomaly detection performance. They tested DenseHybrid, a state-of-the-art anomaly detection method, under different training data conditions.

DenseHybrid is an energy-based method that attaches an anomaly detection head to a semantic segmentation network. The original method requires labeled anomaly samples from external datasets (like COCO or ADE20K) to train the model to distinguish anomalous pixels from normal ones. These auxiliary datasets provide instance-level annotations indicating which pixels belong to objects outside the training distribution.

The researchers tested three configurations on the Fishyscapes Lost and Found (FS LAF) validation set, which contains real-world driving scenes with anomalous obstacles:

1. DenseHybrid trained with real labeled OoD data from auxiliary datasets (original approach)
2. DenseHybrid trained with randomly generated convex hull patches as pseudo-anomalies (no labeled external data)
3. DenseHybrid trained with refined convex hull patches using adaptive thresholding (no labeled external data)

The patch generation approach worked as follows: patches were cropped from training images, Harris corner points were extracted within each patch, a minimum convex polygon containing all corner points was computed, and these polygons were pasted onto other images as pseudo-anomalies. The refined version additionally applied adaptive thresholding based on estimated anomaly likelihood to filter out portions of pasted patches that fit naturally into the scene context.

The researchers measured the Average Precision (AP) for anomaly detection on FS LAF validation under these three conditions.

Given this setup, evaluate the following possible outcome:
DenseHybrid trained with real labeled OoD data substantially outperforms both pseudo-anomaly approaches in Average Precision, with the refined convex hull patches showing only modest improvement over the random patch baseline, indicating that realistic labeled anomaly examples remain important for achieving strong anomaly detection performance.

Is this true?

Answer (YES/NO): NO